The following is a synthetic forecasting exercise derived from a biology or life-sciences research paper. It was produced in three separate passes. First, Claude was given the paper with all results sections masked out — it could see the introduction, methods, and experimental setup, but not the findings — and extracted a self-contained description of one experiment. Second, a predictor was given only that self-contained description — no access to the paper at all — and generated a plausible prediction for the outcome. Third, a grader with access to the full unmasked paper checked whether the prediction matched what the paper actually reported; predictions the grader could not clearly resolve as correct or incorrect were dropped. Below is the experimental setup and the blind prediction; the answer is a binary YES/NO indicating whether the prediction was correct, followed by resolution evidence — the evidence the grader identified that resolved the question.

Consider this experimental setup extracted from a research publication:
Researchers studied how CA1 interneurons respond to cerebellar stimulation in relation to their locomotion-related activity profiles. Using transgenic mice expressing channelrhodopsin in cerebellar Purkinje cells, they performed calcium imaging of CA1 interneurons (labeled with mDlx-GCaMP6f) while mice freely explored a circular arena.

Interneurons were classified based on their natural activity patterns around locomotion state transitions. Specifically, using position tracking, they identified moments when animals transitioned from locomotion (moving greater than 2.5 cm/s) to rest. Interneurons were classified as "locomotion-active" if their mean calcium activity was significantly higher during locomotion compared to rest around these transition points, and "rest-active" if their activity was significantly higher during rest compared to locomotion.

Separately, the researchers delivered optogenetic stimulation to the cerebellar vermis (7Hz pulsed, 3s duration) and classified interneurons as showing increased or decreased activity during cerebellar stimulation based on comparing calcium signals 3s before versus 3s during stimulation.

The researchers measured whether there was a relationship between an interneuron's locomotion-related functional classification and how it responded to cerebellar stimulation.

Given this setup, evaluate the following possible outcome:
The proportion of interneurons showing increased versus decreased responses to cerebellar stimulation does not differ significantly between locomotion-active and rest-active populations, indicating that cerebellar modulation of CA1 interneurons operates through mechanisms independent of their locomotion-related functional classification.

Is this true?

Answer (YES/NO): NO